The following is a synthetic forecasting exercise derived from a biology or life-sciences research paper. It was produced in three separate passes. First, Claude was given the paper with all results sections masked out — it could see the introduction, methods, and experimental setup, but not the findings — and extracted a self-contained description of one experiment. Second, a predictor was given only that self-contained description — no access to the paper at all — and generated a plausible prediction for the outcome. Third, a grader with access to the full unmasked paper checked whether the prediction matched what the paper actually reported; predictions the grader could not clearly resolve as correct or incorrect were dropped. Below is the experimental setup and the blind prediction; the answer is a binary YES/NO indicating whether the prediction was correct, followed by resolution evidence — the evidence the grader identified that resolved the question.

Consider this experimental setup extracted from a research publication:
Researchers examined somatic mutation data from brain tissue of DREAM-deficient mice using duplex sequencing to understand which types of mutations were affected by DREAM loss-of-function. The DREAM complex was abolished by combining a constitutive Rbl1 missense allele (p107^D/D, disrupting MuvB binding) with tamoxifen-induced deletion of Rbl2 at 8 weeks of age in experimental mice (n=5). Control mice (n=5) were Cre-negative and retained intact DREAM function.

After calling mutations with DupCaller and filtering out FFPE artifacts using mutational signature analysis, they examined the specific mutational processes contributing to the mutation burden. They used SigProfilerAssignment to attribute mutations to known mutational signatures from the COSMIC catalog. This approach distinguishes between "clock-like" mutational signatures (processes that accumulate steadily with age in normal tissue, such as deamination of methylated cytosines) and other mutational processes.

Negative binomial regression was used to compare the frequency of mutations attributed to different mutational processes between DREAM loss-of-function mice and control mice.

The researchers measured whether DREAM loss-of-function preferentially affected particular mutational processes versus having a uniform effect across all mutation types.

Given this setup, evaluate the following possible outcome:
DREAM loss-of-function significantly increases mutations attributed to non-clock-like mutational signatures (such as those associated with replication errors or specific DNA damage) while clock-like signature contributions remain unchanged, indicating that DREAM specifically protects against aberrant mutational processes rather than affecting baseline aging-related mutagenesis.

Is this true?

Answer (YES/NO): NO